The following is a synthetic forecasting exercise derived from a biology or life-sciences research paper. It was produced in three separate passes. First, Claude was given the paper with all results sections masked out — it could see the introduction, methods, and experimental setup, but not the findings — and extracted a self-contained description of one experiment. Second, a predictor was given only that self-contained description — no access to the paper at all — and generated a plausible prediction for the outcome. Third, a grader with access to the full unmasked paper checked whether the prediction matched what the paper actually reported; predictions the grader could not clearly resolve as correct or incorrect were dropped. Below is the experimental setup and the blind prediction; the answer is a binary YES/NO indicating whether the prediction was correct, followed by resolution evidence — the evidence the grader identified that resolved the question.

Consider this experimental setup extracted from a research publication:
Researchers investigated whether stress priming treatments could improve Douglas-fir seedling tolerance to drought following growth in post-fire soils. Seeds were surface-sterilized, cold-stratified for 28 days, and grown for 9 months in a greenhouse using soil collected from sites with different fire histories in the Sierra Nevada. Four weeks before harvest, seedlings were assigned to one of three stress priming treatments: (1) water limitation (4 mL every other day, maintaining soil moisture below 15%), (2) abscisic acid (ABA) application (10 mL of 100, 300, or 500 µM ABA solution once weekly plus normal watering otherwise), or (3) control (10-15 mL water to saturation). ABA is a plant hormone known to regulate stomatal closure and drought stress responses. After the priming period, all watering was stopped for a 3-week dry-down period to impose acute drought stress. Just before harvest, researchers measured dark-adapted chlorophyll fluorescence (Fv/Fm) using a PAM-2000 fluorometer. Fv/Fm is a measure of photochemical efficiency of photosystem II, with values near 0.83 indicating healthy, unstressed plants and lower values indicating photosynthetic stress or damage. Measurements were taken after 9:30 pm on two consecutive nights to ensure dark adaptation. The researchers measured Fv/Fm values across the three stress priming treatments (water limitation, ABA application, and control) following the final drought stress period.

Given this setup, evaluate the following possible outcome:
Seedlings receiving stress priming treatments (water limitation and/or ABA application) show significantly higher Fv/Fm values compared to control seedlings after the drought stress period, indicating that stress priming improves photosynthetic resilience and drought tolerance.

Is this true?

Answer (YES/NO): NO